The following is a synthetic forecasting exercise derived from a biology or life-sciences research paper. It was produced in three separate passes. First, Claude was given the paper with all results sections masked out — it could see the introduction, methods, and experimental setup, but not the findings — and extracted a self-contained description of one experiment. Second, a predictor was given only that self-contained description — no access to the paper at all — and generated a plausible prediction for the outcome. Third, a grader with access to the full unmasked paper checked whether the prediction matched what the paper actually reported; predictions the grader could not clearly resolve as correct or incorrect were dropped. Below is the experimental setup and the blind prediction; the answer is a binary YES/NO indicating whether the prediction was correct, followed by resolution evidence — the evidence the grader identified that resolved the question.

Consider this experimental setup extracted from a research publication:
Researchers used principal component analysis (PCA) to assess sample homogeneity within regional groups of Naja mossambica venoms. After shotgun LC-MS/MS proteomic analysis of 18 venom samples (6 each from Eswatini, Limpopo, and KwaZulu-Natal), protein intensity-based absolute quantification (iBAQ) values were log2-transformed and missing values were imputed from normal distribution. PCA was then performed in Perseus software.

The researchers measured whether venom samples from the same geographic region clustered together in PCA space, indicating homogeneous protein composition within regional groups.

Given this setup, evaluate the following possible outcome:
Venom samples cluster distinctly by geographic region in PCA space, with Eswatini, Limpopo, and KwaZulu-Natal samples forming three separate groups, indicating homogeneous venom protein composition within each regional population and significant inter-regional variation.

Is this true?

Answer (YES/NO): YES